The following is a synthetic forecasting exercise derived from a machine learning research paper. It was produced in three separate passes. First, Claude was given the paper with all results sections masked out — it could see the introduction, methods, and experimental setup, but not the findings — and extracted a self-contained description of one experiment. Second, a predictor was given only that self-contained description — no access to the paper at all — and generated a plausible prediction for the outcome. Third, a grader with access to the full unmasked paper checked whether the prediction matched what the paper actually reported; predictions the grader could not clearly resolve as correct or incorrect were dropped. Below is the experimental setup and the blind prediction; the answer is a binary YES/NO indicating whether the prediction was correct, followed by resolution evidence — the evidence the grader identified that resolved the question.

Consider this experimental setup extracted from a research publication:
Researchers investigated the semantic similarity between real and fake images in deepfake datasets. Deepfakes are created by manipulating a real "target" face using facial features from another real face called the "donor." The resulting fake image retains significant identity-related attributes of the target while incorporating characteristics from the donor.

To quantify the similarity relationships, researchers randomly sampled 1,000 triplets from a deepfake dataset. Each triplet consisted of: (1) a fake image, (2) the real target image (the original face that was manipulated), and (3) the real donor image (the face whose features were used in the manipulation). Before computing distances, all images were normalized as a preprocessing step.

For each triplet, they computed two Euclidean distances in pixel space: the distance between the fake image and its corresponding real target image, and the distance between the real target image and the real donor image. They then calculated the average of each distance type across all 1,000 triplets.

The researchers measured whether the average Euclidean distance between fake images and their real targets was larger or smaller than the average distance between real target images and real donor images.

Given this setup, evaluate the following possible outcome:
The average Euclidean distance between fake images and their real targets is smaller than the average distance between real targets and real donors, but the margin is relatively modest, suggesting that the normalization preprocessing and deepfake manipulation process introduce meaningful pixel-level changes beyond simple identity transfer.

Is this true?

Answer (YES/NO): NO